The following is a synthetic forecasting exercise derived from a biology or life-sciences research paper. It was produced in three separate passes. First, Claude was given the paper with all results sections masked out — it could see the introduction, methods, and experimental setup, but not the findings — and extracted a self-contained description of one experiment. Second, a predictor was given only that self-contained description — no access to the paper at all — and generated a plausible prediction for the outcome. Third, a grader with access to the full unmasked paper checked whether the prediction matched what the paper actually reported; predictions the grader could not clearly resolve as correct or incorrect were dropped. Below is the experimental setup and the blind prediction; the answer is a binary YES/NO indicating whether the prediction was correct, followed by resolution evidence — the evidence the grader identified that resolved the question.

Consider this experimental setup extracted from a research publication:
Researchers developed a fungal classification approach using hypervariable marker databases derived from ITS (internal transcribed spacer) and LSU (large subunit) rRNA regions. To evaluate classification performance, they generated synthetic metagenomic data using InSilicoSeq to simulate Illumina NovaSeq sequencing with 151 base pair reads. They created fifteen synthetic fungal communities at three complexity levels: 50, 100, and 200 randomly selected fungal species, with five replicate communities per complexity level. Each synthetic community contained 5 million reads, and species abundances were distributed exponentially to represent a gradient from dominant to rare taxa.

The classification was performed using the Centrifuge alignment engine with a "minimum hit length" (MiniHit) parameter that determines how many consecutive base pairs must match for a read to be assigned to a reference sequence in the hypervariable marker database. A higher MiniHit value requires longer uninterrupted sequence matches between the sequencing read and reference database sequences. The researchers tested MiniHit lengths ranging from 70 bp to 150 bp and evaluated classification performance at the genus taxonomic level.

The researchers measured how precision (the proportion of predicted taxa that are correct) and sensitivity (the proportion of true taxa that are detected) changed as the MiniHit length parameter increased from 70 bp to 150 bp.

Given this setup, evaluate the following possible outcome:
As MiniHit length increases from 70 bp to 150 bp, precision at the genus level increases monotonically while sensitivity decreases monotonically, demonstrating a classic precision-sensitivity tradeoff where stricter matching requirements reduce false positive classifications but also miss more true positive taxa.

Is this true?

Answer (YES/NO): NO